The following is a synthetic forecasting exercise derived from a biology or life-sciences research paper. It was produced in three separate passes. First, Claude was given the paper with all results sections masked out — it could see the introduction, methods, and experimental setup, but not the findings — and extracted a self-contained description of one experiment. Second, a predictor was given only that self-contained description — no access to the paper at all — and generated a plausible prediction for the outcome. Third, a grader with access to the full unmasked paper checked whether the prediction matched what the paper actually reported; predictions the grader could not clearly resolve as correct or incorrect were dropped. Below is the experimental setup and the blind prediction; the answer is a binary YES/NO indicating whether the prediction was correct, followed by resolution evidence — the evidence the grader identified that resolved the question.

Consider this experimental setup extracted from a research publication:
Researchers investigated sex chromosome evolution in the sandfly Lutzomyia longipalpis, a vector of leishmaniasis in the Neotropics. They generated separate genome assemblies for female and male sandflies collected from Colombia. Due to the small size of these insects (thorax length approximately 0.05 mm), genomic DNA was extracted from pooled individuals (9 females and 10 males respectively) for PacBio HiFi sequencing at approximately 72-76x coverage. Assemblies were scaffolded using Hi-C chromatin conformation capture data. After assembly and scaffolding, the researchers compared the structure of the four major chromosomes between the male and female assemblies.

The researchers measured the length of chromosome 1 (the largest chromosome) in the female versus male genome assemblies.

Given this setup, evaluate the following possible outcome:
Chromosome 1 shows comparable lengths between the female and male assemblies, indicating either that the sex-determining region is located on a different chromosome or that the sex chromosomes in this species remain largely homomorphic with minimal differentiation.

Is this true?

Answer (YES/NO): NO